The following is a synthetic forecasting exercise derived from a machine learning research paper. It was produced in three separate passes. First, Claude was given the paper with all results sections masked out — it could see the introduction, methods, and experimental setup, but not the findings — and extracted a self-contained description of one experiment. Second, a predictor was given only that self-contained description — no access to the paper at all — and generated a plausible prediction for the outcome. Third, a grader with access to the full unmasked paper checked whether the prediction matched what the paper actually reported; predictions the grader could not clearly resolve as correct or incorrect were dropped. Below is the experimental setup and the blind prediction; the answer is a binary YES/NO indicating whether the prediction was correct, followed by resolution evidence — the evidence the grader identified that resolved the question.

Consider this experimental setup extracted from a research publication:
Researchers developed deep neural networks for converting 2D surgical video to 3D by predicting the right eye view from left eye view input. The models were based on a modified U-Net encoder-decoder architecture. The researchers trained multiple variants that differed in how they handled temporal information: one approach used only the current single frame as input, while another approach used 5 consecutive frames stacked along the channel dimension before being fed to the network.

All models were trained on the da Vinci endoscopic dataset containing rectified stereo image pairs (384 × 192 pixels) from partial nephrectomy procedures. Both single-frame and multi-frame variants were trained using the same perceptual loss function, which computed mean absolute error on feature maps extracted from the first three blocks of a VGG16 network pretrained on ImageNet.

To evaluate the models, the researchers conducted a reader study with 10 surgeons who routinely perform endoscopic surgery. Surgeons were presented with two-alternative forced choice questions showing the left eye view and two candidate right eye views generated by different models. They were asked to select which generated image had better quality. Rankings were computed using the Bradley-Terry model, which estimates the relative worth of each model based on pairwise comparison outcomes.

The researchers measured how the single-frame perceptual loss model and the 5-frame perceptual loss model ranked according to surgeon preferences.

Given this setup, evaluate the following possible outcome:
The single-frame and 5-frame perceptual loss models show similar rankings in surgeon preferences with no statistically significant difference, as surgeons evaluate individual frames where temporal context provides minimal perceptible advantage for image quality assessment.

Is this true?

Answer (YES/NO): NO